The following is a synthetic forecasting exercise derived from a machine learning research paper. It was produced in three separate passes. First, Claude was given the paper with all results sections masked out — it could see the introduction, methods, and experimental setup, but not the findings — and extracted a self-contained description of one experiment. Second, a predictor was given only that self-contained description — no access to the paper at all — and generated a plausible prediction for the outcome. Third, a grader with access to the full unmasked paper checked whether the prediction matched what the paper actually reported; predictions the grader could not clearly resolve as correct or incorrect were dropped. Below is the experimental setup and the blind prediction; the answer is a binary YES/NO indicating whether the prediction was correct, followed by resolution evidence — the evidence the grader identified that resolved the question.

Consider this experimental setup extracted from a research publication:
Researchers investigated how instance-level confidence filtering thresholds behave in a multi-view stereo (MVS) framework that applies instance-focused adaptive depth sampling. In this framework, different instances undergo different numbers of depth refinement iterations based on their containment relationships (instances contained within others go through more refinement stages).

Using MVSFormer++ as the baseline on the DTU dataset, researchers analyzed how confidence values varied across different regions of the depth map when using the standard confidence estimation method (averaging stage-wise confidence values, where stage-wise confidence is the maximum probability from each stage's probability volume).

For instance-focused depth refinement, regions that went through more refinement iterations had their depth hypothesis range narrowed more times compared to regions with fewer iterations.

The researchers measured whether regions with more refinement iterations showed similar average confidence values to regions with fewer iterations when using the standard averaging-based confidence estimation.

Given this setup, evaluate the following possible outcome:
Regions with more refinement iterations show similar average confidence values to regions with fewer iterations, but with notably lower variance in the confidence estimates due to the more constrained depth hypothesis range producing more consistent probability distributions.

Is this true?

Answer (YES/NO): NO